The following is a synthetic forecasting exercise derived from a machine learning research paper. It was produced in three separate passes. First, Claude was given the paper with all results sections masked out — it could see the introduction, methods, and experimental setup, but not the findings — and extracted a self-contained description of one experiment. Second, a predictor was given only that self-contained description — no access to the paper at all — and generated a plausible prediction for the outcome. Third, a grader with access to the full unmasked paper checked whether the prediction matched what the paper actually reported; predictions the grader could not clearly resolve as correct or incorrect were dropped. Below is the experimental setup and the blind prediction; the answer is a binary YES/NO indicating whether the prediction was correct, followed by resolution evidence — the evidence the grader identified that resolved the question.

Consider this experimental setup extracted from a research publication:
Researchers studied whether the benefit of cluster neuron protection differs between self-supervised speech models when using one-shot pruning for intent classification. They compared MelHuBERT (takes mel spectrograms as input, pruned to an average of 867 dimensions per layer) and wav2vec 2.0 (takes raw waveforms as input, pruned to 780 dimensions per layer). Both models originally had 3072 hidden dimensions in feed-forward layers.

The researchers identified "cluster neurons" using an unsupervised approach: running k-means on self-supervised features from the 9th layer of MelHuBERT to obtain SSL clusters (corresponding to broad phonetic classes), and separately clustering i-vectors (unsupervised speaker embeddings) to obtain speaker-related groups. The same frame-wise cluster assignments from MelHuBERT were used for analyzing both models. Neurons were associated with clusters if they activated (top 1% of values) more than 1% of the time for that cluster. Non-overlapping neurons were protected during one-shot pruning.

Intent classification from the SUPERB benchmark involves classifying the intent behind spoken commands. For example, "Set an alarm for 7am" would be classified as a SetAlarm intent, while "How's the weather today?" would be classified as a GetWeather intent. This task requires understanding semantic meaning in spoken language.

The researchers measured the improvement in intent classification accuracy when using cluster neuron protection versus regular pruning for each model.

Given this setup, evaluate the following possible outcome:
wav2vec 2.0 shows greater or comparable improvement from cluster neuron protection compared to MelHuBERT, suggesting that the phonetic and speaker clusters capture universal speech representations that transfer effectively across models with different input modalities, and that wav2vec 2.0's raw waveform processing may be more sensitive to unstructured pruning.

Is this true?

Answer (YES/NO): NO